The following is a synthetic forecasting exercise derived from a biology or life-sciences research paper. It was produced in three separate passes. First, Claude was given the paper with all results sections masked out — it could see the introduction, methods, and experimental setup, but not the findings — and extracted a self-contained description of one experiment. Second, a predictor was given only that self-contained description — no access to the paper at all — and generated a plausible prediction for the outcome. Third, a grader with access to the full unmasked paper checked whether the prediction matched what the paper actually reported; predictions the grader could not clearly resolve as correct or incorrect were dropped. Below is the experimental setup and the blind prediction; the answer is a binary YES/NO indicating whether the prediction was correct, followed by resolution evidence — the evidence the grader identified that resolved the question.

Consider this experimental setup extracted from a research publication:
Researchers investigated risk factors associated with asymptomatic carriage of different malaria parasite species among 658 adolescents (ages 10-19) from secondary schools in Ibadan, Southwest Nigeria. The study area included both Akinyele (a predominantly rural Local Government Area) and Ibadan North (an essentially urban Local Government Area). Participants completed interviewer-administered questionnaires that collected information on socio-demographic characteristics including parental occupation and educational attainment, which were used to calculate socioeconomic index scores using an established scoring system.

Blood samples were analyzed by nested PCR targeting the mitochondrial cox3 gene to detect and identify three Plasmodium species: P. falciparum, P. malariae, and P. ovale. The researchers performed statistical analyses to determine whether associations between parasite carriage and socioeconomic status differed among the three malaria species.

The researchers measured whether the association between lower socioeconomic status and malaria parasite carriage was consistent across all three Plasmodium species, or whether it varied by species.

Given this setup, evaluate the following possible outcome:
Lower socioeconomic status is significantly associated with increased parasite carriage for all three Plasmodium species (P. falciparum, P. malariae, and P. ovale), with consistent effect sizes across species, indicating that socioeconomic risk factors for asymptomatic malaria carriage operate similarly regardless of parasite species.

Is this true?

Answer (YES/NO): NO